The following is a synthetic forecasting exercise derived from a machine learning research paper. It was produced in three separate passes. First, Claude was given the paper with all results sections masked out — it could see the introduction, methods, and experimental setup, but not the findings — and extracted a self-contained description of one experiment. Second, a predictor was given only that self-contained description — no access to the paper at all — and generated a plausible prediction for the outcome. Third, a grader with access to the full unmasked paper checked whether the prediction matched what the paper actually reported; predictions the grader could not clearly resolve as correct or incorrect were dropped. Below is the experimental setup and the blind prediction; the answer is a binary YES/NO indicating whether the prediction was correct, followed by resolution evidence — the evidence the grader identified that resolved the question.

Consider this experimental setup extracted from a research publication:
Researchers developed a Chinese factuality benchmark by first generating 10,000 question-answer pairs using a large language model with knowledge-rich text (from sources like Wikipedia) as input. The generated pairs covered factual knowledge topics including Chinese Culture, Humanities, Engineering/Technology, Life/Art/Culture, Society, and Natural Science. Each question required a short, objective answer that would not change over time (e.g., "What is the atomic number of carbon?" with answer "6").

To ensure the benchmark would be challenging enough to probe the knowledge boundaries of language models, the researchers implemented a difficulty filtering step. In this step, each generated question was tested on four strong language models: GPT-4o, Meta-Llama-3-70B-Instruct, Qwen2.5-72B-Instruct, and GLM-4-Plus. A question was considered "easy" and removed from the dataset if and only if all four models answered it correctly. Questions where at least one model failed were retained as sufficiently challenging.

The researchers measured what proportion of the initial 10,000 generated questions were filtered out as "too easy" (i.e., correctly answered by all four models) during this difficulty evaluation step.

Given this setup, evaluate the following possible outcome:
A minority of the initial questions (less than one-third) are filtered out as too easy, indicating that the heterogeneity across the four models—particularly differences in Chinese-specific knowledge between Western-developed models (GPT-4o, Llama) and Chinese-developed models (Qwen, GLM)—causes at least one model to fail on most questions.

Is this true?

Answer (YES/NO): NO